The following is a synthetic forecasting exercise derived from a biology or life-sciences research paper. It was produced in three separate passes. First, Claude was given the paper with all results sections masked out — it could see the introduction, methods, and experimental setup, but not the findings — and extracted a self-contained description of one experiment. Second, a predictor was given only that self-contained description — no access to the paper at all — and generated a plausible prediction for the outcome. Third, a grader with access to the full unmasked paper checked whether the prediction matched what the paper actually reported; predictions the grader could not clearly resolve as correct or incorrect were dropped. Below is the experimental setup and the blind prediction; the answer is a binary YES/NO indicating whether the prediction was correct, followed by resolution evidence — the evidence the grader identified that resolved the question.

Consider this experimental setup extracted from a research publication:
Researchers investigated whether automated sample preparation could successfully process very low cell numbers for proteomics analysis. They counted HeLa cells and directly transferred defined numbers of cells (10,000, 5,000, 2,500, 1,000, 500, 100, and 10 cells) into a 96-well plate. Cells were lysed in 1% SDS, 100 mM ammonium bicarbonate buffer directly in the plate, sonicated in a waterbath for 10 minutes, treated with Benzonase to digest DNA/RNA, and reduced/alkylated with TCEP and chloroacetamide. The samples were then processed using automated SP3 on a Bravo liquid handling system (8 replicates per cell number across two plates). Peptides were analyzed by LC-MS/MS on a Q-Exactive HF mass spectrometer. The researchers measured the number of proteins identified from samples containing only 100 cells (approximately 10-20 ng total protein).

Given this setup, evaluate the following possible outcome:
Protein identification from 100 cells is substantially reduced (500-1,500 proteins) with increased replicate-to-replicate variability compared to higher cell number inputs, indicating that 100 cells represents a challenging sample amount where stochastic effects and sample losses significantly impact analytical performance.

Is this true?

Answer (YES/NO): NO